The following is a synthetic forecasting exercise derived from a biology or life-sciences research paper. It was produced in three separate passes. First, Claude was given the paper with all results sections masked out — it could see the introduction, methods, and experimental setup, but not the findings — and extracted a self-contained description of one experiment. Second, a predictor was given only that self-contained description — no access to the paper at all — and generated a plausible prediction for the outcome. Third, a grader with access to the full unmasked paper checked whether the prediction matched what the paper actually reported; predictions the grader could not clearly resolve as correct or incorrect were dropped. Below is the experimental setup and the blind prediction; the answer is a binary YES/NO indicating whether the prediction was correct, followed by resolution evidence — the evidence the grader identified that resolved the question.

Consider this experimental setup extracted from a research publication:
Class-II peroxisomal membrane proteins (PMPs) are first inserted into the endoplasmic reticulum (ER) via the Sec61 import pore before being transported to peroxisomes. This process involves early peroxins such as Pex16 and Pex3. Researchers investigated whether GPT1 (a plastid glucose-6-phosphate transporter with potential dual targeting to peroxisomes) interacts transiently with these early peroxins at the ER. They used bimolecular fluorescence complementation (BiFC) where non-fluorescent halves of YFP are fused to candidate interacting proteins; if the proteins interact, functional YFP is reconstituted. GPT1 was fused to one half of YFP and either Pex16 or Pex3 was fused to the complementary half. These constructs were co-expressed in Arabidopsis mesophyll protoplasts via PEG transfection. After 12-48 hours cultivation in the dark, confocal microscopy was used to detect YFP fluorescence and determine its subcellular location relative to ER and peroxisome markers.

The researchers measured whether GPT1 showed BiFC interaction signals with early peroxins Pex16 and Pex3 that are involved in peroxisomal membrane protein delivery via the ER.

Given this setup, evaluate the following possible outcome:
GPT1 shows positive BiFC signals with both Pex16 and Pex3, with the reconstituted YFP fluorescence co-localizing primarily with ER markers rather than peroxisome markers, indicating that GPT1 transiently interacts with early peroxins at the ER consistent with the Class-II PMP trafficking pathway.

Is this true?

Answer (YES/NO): NO